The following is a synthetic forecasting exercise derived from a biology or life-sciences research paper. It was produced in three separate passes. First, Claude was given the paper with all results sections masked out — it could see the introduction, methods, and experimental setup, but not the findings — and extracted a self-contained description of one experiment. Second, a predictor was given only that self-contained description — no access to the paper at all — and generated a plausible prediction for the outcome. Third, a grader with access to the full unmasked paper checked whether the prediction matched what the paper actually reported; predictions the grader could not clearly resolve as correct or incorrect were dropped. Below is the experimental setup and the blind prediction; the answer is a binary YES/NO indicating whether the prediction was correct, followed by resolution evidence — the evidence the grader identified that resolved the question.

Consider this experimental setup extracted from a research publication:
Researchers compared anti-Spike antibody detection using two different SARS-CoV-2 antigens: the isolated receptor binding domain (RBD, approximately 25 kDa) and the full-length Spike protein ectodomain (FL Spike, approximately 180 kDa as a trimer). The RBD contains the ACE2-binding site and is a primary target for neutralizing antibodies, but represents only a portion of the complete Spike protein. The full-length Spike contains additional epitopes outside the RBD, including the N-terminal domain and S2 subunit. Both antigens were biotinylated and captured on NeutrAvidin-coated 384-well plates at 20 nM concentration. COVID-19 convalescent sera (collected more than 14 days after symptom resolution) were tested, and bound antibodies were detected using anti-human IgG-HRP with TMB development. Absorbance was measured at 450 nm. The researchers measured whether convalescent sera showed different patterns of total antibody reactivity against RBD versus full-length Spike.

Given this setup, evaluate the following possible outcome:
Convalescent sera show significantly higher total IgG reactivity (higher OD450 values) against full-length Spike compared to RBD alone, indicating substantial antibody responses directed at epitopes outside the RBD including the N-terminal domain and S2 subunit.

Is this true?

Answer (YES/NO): NO